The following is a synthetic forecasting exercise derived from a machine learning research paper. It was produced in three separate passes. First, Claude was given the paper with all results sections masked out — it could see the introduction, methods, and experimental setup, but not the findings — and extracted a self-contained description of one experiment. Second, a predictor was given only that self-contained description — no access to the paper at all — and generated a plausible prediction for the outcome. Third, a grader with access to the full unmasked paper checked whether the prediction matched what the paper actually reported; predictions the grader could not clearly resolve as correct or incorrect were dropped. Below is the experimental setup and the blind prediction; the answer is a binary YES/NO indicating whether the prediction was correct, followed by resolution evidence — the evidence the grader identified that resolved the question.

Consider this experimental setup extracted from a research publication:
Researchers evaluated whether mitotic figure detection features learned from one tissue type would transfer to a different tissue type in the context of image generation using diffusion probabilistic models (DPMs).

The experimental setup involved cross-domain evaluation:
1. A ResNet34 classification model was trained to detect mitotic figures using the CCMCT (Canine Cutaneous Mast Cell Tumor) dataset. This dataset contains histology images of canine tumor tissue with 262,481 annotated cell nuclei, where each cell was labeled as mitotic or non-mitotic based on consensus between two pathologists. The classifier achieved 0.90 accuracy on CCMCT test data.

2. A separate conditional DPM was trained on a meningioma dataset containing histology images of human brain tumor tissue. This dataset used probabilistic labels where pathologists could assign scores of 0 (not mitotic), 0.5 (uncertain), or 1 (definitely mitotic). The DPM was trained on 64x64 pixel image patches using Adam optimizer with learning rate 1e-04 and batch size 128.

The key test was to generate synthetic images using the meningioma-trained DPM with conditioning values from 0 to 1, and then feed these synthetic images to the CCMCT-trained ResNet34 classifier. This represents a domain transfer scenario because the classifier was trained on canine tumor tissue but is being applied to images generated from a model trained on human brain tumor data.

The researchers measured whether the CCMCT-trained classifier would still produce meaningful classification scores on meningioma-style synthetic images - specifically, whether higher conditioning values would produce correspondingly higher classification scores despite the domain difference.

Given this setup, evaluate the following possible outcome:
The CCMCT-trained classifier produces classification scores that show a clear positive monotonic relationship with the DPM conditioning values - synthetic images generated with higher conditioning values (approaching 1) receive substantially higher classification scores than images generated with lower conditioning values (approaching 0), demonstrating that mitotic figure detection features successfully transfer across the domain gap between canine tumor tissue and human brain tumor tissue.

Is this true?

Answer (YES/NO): YES